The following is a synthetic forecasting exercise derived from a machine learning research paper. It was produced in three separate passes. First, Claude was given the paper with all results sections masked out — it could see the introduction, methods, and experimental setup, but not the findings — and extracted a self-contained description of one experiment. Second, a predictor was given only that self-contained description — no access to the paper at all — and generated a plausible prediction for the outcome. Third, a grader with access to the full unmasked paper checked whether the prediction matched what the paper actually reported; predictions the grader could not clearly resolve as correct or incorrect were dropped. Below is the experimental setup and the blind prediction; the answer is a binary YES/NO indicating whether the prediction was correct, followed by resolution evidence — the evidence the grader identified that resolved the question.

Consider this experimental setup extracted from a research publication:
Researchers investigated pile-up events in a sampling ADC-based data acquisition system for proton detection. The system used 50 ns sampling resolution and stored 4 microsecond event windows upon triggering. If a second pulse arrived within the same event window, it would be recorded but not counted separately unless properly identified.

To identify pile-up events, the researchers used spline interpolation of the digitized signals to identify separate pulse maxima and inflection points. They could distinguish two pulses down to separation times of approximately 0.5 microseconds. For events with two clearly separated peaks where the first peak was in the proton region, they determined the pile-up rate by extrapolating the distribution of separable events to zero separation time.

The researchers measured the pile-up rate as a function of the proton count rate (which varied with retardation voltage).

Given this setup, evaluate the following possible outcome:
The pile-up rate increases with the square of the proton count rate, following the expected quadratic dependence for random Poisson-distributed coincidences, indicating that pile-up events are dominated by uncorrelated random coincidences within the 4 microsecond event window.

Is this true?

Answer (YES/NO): YES